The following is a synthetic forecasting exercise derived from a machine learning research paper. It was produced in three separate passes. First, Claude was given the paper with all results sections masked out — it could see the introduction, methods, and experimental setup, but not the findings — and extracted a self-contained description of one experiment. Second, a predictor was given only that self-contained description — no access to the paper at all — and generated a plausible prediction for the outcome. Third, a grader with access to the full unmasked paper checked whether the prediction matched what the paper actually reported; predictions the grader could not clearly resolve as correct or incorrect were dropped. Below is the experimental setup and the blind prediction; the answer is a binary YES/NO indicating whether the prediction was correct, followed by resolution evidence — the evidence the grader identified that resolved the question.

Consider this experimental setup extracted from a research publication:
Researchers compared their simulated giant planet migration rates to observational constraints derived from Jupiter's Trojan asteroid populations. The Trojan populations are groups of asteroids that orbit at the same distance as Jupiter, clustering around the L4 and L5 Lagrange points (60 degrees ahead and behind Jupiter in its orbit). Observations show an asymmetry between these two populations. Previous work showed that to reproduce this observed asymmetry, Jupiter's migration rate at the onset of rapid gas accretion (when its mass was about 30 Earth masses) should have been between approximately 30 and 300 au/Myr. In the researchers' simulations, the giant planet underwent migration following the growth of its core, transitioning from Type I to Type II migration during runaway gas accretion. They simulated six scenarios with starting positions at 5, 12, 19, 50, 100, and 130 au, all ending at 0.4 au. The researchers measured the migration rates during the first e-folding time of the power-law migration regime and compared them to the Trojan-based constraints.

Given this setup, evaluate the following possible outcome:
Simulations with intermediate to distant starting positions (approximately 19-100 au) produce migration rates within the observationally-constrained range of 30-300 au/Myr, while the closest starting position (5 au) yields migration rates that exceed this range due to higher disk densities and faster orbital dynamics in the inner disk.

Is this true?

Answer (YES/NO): NO